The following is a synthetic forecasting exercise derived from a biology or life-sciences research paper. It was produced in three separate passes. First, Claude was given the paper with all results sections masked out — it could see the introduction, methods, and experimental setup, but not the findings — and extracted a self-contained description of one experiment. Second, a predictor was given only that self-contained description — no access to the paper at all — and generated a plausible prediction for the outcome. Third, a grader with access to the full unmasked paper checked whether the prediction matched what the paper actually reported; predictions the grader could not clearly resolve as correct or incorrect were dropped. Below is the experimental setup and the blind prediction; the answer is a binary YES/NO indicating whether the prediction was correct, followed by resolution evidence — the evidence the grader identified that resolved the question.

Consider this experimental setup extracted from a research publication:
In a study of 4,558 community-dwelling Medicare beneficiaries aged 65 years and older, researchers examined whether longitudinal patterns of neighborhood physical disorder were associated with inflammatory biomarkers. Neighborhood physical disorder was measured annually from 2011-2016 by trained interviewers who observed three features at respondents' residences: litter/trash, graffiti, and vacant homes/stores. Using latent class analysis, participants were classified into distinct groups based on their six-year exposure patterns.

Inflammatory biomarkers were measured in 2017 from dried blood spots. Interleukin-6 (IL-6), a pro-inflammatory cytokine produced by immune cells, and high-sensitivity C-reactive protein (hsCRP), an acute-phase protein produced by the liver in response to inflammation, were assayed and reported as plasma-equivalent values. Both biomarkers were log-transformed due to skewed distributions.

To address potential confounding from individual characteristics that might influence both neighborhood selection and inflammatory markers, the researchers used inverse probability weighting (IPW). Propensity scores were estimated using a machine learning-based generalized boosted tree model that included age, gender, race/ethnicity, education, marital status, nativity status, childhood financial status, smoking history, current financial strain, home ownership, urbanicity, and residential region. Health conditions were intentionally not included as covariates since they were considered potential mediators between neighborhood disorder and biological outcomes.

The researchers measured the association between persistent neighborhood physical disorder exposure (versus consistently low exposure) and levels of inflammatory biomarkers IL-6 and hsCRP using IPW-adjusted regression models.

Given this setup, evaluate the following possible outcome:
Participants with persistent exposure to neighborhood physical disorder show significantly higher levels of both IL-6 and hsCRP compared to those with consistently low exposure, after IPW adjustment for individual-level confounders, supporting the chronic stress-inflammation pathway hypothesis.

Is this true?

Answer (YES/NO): YES